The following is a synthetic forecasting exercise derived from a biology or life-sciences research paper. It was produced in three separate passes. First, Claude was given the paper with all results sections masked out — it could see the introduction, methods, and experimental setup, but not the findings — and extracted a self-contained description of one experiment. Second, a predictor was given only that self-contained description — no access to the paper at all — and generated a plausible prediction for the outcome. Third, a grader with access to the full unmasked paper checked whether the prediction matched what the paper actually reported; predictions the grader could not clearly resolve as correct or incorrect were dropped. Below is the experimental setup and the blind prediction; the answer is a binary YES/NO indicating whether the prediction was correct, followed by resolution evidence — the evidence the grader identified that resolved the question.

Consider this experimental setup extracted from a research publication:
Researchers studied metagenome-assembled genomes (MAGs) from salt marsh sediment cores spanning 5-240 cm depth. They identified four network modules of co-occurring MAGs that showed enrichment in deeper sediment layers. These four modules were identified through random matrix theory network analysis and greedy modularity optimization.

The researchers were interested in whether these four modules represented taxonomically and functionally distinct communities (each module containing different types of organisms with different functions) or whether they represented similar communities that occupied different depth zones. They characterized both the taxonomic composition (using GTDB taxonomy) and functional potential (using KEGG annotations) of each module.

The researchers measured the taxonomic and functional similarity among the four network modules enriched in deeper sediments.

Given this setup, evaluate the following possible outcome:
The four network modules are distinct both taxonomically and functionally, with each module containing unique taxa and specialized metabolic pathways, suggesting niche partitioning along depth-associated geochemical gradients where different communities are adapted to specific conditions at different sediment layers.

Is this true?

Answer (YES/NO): NO